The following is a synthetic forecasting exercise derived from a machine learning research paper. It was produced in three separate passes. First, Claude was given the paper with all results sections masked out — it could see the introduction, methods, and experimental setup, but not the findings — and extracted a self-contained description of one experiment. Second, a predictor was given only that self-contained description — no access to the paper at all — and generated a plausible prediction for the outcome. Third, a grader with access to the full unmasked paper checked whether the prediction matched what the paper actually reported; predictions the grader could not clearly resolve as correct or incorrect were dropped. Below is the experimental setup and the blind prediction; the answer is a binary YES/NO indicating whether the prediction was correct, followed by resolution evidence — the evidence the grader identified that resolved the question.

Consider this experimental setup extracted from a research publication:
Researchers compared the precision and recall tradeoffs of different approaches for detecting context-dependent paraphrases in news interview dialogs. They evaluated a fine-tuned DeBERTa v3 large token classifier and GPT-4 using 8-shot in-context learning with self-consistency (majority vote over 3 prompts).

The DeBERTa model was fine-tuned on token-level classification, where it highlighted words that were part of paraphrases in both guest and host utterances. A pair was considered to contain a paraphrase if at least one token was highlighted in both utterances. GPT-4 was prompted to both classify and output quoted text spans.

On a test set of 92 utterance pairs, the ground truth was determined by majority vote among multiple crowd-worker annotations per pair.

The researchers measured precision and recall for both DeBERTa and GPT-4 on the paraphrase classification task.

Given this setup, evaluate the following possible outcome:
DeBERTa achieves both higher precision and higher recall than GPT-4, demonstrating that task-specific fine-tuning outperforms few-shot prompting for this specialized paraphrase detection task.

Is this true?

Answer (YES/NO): NO